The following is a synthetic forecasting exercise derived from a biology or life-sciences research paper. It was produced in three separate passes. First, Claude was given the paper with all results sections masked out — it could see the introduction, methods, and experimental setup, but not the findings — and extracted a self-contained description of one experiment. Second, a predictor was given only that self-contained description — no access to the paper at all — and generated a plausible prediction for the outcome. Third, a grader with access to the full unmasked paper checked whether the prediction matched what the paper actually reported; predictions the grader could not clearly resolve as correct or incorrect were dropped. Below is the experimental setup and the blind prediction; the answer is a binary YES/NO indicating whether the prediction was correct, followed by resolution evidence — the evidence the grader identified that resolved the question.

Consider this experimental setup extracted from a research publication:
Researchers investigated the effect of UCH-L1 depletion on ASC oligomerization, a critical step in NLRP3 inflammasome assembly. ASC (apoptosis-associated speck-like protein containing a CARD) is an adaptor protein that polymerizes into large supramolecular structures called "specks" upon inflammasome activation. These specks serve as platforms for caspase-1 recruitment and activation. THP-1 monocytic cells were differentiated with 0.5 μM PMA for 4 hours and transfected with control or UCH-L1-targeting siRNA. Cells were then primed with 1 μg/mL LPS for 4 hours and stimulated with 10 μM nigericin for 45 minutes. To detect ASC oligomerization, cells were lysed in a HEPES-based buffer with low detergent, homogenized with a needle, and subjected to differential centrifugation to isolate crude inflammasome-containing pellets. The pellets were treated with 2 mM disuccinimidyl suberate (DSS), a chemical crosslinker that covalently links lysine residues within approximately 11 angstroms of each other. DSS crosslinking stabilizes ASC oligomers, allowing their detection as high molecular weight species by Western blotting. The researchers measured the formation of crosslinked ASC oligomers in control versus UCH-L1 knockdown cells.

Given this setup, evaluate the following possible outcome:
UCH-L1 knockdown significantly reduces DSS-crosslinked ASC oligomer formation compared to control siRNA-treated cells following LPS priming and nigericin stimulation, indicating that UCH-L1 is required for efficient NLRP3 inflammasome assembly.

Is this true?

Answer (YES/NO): YES